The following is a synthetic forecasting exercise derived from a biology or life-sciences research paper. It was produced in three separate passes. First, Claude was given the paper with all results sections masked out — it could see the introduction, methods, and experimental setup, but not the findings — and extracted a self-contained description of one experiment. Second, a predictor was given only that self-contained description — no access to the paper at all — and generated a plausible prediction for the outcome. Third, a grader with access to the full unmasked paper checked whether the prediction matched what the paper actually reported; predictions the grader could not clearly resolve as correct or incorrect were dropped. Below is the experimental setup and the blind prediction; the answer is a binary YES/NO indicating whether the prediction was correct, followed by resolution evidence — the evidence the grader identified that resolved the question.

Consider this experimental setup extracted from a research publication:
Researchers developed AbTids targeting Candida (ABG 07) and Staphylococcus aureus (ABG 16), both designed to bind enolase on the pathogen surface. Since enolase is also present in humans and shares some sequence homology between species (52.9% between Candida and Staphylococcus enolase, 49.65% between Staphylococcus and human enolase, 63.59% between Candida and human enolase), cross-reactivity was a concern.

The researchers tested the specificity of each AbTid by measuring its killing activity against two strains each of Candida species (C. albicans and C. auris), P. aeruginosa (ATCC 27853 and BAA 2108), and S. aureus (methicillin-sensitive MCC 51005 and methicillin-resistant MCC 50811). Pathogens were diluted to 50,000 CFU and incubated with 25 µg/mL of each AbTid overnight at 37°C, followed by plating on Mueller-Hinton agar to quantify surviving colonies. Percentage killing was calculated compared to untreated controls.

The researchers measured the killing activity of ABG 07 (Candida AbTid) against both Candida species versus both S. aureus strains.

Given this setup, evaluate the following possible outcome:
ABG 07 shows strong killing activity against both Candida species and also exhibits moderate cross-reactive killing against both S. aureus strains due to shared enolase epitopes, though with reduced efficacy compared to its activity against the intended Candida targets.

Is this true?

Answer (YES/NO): YES